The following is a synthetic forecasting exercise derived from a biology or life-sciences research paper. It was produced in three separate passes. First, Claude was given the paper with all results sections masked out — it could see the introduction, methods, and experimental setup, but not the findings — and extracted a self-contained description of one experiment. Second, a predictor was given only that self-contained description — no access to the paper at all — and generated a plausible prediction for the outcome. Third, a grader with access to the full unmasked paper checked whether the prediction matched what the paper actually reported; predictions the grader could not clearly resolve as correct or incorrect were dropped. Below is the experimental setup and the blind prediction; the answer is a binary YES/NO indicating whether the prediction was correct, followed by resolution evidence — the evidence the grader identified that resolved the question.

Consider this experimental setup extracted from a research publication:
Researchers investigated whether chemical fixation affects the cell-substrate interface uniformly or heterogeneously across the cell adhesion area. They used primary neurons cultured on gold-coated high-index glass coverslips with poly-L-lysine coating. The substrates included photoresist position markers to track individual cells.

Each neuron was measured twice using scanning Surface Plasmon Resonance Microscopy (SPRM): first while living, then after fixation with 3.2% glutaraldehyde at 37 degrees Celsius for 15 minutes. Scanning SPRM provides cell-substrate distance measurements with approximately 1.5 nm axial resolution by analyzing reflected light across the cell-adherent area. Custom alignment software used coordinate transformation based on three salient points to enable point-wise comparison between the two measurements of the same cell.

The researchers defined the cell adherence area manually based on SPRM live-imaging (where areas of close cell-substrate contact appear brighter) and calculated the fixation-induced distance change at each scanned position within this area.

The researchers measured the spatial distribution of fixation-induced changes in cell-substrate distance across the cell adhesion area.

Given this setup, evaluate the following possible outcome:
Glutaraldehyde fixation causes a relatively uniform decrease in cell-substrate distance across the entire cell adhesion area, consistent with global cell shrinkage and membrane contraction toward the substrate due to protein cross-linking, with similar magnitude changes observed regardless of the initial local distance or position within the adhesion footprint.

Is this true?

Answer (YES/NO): NO